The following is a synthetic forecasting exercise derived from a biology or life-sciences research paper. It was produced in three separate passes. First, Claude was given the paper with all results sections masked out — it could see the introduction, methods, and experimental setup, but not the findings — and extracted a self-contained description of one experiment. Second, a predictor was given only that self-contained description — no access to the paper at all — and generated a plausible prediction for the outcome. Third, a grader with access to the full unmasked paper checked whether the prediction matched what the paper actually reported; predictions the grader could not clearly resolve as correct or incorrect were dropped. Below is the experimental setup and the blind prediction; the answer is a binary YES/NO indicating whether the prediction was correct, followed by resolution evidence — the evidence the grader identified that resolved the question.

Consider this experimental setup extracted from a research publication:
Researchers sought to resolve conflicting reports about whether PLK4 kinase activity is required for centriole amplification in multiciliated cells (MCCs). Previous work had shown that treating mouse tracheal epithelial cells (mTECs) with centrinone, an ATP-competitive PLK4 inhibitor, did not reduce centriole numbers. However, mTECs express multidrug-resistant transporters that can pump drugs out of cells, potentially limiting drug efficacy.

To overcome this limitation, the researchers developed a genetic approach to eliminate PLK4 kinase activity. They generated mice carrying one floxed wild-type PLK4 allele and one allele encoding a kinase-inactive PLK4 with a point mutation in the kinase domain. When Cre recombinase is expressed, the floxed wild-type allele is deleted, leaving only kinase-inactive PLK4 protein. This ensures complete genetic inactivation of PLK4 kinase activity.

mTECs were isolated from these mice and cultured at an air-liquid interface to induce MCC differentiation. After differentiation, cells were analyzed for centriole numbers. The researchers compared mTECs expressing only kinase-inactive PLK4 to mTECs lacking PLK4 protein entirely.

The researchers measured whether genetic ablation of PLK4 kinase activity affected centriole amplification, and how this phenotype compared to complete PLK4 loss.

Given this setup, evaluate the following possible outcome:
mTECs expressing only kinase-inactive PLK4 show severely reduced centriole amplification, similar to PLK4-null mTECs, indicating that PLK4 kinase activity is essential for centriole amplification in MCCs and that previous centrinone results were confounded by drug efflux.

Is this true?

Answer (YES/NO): YES